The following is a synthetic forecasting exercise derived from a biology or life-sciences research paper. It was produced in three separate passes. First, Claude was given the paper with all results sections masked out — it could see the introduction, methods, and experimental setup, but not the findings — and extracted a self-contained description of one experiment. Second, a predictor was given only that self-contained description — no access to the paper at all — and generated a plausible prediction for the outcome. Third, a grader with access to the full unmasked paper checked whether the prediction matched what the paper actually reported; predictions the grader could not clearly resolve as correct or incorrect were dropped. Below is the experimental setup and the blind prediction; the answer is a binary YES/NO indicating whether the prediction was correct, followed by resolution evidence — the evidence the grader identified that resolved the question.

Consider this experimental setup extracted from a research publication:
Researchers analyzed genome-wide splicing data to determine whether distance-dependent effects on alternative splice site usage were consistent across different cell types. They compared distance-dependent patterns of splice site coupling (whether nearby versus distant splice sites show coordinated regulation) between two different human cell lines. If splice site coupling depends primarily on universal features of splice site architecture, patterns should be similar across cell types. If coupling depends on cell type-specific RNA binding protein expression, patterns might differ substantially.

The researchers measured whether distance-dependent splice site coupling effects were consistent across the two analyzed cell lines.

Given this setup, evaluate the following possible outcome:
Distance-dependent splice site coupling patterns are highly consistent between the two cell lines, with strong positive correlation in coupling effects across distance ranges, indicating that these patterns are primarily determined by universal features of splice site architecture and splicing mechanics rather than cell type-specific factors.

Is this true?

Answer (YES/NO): YES